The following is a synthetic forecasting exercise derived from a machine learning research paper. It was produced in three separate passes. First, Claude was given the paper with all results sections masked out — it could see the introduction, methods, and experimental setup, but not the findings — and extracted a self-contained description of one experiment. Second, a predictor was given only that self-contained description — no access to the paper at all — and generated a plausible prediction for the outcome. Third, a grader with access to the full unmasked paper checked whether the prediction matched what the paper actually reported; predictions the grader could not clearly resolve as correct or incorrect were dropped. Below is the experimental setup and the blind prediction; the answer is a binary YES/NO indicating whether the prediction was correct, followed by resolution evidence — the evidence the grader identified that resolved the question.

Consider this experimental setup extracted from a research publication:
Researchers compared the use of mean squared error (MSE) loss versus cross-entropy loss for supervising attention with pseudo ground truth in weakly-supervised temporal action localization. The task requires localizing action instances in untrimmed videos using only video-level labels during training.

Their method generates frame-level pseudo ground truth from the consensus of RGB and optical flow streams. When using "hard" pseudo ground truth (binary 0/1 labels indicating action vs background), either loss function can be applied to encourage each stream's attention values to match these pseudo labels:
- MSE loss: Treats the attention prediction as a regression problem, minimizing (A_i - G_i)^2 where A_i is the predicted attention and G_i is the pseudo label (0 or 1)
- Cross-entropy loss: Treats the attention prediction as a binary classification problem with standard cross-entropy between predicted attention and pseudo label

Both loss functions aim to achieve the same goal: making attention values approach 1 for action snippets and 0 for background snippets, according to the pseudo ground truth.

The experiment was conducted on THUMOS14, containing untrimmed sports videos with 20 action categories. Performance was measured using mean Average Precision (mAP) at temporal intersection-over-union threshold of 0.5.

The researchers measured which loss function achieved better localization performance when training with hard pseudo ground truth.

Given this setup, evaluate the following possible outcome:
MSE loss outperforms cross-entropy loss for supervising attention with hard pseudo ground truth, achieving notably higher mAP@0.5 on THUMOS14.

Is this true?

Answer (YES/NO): NO